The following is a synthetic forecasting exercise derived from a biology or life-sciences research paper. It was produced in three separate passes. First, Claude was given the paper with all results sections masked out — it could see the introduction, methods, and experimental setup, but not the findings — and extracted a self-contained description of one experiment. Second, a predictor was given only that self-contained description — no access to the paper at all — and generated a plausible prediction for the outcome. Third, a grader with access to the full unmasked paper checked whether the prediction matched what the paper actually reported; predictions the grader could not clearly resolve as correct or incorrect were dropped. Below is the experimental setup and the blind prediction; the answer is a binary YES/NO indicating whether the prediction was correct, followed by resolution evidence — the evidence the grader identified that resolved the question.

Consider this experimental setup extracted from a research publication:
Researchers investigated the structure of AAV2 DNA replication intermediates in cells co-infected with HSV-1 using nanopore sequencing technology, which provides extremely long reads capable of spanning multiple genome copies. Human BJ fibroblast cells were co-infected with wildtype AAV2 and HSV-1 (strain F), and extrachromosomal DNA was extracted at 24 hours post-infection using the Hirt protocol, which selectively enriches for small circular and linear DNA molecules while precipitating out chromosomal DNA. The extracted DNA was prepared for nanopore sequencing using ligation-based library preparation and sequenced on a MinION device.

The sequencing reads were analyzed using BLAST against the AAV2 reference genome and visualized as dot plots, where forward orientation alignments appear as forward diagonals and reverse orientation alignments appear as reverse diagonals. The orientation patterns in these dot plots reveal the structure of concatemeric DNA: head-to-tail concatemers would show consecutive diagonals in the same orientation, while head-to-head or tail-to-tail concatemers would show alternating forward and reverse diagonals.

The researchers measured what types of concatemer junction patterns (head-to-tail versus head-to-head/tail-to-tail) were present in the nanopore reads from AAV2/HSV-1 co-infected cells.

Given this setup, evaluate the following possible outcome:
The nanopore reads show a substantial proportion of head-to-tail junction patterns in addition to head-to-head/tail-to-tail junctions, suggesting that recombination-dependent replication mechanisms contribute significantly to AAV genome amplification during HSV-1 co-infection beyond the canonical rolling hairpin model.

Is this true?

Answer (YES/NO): NO